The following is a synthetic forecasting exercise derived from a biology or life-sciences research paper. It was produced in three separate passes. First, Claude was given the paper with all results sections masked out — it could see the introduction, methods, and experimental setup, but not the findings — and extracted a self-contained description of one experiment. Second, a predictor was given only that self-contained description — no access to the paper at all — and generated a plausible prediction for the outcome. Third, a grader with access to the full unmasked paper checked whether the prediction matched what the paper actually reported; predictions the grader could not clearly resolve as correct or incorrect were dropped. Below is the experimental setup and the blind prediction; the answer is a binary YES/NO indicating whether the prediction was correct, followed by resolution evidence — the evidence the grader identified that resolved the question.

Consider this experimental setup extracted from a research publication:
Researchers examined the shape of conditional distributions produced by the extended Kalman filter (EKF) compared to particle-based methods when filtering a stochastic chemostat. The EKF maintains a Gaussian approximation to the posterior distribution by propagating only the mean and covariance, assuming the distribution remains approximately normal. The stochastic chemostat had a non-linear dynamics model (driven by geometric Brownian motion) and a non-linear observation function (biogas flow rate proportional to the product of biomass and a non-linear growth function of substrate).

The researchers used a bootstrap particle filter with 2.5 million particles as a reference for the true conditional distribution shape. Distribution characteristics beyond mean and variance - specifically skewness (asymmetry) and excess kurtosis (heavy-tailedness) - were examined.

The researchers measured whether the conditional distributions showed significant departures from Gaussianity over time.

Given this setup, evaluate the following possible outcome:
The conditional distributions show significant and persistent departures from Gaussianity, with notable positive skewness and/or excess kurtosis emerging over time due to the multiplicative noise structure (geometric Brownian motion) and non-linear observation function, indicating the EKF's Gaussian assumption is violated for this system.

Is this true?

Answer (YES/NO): YES